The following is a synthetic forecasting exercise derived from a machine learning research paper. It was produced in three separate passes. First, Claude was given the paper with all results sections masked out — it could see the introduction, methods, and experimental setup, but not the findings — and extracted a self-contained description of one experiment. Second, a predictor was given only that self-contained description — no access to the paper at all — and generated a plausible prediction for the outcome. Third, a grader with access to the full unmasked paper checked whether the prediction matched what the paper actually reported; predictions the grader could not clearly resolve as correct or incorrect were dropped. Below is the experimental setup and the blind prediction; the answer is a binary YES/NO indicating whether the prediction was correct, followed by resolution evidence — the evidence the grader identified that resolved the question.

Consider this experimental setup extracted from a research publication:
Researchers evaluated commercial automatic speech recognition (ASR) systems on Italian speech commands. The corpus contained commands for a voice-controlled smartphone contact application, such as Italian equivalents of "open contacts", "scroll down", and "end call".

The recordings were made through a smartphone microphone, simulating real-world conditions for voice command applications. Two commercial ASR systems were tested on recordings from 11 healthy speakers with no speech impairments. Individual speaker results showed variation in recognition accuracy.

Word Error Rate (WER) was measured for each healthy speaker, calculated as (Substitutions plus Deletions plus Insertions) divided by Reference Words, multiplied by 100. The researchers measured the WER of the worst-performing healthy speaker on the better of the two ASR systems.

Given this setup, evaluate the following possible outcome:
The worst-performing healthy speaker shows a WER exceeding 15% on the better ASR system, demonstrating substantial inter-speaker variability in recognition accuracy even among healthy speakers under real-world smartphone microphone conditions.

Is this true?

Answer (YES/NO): YES